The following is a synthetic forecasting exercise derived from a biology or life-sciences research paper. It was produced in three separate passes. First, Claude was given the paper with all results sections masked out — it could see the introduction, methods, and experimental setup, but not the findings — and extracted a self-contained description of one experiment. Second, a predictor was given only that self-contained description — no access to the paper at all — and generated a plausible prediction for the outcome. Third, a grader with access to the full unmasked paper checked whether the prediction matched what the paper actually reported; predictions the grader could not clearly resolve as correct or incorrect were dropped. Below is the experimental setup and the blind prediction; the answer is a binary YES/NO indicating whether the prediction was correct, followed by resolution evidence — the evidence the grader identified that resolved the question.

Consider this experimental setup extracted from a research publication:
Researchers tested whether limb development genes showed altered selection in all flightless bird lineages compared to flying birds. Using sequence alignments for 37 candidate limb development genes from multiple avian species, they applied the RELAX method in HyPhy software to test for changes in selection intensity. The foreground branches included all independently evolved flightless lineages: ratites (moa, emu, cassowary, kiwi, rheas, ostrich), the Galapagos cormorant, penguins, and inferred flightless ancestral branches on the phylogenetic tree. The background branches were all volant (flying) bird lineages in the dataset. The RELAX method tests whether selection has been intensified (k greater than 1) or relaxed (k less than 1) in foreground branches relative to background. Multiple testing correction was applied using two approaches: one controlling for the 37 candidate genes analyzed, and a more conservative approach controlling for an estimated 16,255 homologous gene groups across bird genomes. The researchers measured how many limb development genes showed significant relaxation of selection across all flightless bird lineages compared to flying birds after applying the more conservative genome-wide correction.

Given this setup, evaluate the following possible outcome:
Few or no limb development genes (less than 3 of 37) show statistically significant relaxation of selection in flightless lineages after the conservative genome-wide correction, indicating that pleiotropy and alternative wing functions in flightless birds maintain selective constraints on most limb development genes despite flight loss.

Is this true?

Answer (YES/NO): YES